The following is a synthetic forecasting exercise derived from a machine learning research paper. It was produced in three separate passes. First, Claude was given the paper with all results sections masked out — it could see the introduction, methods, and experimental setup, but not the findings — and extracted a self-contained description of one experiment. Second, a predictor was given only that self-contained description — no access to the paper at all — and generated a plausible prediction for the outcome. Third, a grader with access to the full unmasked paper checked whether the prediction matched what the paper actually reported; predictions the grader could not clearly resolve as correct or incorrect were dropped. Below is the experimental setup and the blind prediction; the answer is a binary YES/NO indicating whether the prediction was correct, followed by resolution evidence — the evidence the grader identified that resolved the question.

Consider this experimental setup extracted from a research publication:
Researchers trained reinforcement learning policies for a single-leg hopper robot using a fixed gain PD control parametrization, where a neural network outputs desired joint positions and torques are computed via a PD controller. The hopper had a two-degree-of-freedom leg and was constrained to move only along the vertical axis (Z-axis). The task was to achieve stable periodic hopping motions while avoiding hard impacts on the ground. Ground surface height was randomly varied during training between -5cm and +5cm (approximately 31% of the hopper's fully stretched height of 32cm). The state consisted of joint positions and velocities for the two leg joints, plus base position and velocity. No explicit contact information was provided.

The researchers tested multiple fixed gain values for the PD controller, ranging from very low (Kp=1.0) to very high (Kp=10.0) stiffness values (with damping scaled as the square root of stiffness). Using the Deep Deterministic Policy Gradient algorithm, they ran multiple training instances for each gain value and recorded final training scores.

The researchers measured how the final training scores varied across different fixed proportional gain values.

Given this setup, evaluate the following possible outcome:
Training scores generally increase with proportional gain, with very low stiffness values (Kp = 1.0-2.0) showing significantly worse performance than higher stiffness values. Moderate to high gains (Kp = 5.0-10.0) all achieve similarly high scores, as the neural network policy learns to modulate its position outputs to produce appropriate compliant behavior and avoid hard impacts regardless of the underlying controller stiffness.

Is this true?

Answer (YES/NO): NO